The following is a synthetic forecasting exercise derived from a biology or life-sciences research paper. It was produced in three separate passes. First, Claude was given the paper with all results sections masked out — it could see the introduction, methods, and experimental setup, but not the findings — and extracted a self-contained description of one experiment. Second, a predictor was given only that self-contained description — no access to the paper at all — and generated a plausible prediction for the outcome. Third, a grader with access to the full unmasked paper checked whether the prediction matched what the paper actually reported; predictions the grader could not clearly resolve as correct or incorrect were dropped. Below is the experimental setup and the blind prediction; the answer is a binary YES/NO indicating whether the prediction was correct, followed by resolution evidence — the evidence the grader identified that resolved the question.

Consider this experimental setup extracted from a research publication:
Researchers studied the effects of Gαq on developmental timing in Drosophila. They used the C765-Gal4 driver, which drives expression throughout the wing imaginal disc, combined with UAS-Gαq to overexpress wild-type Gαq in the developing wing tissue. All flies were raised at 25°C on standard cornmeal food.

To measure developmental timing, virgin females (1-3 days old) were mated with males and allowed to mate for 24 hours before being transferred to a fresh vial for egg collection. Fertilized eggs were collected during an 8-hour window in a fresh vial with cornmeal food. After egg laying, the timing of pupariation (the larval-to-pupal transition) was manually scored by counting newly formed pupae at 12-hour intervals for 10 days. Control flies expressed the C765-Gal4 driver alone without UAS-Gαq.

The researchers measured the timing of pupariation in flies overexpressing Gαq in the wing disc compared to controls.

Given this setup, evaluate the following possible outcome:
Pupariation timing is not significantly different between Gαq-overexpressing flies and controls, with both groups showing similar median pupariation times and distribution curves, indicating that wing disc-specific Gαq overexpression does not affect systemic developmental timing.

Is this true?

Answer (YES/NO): NO